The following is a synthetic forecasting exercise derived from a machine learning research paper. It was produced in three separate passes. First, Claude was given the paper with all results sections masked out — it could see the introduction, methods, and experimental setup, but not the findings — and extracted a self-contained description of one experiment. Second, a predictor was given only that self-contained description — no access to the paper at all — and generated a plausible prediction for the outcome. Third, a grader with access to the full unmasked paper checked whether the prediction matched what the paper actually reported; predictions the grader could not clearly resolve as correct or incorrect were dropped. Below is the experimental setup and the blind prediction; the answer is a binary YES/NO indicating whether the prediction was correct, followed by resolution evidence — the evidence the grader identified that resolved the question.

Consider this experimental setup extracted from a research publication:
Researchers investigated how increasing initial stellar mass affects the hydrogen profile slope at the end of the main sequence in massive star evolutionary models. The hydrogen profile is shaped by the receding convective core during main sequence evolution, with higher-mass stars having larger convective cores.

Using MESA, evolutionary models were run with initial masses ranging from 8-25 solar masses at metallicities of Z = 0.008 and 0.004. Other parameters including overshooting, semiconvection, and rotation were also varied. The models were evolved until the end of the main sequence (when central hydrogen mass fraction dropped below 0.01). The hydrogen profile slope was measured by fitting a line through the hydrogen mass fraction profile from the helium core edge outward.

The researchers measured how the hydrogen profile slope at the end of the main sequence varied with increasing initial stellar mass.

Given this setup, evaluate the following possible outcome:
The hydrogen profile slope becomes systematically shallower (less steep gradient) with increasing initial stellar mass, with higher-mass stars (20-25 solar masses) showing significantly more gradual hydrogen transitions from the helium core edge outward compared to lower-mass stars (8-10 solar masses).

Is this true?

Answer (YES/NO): NO